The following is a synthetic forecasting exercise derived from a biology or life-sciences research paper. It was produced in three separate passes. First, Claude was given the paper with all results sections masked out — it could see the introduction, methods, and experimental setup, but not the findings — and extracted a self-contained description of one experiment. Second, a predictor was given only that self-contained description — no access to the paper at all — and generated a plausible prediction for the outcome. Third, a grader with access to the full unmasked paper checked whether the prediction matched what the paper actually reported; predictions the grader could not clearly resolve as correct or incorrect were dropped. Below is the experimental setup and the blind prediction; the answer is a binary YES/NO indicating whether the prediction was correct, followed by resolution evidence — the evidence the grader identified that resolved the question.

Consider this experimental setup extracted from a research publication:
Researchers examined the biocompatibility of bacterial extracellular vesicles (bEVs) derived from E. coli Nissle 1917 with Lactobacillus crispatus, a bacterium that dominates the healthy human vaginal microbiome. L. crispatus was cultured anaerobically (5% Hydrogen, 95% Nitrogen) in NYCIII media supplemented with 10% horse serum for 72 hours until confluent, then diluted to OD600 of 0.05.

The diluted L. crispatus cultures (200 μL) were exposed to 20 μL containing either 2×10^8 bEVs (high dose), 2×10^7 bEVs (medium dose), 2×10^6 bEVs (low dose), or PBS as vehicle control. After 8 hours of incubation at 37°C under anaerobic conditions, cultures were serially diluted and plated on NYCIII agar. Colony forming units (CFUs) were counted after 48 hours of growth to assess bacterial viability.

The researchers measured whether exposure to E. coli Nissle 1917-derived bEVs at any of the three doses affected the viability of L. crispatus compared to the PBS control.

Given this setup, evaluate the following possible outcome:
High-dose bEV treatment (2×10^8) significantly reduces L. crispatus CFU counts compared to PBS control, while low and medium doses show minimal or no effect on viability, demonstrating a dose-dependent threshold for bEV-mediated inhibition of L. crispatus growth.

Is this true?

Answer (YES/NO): NO